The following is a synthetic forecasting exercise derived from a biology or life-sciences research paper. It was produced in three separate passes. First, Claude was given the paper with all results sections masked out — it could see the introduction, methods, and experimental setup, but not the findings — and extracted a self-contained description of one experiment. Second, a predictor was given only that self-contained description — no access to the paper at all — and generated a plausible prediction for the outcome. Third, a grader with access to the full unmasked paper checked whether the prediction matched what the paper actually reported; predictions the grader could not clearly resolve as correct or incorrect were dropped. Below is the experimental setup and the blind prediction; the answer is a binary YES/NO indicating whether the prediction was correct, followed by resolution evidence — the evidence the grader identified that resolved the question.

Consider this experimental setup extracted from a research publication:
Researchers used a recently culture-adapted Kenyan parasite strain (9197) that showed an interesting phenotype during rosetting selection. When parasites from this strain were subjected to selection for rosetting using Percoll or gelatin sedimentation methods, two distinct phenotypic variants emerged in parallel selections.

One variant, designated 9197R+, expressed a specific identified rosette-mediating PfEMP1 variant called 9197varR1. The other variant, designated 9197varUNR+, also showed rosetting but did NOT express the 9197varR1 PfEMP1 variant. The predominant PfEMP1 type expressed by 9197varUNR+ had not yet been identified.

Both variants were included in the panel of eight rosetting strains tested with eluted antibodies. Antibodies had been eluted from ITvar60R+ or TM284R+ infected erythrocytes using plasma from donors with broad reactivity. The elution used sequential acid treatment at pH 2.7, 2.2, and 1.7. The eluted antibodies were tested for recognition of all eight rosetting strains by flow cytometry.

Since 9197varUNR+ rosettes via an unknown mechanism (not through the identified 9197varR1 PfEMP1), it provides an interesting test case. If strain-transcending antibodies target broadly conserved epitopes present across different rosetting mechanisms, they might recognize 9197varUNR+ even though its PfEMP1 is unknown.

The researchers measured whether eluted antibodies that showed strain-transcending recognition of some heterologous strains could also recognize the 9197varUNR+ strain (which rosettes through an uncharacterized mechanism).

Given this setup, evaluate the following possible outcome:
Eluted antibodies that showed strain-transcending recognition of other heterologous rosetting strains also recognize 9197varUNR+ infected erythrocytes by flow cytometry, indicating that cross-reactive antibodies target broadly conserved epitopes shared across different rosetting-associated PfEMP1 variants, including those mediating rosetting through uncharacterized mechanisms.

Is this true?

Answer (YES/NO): YES